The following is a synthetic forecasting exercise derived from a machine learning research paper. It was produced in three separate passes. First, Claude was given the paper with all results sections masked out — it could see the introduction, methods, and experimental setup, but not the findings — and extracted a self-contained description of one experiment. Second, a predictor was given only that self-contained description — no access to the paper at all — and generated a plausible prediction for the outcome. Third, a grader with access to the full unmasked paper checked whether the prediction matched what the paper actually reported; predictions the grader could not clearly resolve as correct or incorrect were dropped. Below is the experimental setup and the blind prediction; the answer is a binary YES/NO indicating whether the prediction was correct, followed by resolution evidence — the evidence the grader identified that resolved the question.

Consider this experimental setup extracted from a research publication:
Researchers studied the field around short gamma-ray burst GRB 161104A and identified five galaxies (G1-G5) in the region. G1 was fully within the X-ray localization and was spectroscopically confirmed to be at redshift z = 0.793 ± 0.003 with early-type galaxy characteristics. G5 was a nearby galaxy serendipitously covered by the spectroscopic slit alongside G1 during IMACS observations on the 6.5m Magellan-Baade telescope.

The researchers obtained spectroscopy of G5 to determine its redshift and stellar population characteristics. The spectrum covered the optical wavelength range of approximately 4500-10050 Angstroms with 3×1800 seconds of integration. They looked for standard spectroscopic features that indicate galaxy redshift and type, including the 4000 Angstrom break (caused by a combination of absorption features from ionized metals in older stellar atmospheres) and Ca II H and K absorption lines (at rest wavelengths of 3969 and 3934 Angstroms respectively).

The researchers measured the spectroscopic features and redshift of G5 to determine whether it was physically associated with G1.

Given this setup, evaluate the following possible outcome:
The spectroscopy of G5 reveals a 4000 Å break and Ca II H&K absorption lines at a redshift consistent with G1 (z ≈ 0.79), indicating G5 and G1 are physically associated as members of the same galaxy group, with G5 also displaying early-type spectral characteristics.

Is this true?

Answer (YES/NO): YES